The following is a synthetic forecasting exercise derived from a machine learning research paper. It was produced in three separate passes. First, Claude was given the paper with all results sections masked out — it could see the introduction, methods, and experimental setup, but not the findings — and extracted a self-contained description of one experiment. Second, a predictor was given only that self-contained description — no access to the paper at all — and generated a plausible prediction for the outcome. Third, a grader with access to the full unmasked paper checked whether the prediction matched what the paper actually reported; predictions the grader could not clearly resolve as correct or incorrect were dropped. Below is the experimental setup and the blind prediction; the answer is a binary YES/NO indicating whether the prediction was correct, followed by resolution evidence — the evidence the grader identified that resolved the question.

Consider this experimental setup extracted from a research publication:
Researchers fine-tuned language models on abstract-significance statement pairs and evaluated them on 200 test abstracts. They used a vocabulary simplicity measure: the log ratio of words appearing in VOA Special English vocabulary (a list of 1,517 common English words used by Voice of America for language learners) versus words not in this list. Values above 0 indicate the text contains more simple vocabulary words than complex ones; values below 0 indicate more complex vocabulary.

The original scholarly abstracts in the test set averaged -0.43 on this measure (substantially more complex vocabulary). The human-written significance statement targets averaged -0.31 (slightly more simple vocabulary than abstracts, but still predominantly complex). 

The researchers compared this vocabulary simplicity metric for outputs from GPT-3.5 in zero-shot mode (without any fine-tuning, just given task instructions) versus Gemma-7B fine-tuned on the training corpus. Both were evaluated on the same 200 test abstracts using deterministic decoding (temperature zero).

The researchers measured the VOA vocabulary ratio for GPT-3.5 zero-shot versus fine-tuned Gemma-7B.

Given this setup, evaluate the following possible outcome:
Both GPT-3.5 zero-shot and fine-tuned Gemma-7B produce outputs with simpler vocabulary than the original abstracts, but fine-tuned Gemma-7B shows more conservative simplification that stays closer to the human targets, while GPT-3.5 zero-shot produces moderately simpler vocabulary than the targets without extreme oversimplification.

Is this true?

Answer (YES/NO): NO